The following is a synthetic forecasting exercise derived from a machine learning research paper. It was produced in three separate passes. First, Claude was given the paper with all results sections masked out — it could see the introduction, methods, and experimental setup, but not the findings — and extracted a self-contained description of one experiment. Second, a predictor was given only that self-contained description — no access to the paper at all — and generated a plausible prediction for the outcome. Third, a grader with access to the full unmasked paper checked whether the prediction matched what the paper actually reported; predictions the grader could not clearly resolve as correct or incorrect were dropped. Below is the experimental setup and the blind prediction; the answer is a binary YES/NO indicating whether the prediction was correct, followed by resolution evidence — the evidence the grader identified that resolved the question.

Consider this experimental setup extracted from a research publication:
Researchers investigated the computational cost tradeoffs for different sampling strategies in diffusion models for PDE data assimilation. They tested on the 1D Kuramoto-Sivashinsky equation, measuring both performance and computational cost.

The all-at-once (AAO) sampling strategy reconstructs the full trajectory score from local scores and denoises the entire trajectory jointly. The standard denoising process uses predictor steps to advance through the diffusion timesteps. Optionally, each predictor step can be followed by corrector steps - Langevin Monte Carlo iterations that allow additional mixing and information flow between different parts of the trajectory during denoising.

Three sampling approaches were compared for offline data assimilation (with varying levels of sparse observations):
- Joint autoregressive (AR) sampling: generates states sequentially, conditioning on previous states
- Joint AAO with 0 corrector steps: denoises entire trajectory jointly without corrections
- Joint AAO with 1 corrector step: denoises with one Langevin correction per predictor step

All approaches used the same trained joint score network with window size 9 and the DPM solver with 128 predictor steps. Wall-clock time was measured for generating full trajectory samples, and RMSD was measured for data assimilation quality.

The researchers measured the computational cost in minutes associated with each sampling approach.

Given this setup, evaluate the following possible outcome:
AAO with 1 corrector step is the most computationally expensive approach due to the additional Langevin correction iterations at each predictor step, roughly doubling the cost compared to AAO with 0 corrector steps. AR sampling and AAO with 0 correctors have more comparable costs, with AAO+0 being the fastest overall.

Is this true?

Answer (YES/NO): NO